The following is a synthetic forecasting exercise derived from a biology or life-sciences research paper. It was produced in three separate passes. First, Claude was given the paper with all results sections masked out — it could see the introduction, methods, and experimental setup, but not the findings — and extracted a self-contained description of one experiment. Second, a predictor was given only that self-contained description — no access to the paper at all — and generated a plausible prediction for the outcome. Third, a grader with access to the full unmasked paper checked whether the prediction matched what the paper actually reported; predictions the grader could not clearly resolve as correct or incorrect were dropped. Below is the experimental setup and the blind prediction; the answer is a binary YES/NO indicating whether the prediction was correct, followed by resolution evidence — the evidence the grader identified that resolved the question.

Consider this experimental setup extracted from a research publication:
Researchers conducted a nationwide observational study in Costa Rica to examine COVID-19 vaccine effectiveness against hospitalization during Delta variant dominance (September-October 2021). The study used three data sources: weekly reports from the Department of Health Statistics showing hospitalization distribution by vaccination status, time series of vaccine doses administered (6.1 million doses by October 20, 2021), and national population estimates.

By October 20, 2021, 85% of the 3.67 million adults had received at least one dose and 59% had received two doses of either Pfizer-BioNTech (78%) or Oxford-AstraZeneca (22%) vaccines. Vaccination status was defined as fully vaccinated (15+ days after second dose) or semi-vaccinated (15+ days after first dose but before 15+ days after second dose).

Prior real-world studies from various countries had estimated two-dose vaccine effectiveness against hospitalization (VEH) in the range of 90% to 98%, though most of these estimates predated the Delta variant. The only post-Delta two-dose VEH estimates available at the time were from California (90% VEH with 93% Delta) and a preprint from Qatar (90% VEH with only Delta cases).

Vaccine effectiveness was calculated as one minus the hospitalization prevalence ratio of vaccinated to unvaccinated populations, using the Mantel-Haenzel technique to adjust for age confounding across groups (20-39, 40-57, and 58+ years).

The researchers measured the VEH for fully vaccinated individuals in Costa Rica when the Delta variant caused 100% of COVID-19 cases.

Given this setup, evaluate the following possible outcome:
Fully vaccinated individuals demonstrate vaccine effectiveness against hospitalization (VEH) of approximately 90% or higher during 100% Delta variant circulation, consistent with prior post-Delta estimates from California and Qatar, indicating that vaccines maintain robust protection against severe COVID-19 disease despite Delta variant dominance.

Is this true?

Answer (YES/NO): YES